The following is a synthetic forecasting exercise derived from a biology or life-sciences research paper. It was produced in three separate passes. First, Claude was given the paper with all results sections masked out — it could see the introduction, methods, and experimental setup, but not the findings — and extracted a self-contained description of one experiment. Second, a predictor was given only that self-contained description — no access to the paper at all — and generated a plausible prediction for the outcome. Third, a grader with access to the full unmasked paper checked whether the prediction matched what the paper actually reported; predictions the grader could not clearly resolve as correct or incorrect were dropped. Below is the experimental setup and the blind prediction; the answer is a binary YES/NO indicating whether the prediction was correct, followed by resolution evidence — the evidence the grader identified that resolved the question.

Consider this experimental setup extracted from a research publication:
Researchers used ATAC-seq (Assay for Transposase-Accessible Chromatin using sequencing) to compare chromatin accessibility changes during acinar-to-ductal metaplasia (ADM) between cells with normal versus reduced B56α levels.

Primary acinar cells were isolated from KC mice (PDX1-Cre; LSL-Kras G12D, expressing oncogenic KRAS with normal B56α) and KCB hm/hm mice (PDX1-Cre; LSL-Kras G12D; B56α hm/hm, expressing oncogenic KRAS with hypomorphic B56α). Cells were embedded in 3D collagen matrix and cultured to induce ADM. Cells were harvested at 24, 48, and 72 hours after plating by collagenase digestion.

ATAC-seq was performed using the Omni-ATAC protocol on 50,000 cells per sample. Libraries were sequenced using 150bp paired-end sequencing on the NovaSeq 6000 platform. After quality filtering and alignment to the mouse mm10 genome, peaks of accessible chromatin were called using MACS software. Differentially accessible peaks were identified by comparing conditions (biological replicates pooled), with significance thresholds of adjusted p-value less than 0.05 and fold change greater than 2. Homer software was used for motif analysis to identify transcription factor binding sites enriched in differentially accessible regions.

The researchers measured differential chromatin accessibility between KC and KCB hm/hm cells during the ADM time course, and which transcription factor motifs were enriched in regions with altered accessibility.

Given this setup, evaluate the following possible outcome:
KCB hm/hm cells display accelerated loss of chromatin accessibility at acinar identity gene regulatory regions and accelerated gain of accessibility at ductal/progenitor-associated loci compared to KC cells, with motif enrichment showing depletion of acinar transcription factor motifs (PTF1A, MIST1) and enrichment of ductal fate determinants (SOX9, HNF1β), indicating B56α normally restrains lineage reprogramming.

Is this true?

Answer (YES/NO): NO